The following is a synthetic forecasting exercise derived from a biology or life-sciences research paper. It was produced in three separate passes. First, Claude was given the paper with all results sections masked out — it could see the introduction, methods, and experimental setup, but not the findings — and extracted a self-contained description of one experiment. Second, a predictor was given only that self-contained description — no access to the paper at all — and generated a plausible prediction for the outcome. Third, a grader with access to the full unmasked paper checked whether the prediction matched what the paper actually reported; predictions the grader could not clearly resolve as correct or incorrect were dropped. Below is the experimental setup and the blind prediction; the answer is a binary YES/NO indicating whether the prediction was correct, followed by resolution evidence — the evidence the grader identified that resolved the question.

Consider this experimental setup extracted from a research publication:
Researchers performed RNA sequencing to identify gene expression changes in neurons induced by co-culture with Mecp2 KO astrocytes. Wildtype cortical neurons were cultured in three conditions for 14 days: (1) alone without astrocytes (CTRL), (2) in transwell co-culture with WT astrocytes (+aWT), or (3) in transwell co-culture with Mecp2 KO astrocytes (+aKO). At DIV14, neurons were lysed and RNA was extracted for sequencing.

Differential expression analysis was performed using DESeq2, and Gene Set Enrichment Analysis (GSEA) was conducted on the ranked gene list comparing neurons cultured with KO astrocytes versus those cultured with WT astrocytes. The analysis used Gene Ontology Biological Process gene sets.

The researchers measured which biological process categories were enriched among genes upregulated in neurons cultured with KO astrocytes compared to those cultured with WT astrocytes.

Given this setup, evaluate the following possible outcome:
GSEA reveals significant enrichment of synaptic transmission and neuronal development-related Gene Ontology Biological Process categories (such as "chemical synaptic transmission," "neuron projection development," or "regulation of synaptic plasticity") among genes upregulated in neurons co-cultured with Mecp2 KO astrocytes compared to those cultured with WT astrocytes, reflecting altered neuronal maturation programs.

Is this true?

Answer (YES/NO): NO